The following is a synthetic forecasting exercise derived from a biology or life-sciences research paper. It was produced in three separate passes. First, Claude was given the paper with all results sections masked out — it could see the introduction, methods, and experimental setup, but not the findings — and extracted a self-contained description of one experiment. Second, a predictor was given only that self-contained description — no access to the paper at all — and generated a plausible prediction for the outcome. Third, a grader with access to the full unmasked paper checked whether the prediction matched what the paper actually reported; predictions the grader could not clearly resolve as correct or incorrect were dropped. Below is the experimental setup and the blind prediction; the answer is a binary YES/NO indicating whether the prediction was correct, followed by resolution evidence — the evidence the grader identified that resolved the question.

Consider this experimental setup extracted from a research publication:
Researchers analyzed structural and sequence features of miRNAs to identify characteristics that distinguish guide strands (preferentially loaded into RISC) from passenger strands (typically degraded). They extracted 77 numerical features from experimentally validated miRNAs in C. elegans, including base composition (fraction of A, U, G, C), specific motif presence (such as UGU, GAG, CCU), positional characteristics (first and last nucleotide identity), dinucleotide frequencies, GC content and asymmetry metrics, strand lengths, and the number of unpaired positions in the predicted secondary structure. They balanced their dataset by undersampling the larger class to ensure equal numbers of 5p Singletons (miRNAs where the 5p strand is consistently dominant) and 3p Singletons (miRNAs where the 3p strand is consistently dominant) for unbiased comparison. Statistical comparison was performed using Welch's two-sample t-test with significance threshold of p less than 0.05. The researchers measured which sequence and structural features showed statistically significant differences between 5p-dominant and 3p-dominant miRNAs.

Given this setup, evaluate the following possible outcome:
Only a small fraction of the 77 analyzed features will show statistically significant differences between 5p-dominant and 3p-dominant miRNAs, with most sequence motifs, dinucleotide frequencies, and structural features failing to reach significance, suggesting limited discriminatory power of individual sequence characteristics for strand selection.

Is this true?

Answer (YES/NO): YES